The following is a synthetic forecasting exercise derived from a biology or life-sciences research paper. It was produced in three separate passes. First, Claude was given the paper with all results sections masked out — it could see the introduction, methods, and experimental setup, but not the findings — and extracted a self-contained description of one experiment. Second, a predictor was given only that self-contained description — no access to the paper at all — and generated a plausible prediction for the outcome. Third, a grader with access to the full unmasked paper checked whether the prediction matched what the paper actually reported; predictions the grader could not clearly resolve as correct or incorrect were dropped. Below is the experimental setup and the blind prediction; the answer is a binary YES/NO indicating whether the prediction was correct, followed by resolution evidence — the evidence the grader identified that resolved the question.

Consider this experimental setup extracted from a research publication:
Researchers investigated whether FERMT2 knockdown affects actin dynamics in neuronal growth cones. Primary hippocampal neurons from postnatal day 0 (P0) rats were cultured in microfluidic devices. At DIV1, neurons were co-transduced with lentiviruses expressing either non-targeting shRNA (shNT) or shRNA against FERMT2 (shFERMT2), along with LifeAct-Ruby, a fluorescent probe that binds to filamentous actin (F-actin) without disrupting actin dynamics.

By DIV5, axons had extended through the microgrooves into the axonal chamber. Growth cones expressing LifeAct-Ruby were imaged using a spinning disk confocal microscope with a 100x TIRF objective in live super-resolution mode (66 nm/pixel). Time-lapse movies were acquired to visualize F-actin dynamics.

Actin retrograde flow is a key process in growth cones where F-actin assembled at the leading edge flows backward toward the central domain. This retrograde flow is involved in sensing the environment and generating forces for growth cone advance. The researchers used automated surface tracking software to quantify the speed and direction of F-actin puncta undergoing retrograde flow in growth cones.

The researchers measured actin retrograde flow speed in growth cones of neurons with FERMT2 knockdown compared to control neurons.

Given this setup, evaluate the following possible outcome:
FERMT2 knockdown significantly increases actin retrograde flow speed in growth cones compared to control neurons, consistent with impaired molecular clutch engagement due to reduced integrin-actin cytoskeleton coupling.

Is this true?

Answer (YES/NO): NO